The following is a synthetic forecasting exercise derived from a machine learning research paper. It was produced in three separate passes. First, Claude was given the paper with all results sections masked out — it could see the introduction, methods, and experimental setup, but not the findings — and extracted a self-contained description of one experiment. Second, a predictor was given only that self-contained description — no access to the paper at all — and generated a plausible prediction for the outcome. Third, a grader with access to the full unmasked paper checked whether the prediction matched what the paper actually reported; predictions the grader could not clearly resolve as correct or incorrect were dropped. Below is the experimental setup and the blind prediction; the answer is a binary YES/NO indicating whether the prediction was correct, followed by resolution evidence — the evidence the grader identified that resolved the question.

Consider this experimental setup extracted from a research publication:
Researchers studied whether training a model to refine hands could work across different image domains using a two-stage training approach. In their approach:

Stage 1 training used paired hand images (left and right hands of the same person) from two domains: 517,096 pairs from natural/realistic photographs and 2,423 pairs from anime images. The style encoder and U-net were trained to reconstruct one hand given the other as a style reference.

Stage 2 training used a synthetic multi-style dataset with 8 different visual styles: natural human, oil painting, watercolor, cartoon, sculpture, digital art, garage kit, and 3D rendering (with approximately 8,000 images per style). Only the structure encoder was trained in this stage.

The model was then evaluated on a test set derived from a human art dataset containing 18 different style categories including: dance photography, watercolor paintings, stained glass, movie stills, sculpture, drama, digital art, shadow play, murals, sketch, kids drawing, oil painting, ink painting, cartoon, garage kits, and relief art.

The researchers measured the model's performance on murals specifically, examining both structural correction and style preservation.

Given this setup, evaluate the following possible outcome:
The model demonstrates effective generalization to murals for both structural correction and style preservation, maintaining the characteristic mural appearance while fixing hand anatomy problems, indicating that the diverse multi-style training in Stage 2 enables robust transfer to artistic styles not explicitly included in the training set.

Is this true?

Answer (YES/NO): NO